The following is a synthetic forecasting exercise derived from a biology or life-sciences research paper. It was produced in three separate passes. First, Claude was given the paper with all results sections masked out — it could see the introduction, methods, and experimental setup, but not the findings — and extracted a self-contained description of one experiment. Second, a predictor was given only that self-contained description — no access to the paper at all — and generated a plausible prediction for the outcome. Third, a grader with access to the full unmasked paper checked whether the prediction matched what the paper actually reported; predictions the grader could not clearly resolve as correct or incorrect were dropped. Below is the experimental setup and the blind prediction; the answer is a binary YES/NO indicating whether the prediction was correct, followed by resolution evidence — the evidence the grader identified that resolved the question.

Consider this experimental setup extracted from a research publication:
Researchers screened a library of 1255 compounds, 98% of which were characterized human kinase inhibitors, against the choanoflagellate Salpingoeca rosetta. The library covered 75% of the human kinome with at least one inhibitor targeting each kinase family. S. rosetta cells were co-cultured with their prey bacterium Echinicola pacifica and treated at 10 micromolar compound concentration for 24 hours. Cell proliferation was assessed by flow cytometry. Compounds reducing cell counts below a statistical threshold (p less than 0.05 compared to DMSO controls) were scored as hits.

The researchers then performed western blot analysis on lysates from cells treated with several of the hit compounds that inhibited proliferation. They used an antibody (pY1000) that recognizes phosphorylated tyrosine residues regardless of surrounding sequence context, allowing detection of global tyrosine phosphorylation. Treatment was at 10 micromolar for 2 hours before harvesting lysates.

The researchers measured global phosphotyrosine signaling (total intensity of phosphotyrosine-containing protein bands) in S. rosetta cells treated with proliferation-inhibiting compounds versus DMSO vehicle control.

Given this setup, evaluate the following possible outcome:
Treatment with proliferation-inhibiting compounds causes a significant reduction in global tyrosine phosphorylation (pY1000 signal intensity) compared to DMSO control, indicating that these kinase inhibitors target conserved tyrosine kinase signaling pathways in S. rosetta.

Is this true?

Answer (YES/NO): NO